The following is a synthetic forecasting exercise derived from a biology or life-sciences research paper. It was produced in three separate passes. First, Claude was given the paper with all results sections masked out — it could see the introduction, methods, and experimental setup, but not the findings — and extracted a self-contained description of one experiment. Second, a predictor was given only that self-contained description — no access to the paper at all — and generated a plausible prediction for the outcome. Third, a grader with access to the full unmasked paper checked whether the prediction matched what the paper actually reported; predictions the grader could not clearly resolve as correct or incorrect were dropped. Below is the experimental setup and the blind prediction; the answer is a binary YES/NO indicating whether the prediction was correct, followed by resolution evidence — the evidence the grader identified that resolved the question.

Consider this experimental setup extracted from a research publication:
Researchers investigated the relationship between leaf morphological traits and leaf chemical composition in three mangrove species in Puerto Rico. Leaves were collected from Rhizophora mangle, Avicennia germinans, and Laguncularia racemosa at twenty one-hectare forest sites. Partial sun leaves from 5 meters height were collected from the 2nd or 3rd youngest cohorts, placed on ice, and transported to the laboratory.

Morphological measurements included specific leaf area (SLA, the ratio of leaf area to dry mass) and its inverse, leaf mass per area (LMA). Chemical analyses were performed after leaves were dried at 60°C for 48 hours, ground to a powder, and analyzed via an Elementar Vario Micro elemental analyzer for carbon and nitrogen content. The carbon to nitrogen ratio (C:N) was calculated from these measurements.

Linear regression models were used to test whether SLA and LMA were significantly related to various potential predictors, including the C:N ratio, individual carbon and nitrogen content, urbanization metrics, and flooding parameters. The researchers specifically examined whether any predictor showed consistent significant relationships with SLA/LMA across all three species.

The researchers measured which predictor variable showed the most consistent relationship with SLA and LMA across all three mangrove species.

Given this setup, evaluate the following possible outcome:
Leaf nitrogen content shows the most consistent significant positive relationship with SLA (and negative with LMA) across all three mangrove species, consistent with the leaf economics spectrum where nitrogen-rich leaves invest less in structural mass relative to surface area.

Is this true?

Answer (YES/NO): NO